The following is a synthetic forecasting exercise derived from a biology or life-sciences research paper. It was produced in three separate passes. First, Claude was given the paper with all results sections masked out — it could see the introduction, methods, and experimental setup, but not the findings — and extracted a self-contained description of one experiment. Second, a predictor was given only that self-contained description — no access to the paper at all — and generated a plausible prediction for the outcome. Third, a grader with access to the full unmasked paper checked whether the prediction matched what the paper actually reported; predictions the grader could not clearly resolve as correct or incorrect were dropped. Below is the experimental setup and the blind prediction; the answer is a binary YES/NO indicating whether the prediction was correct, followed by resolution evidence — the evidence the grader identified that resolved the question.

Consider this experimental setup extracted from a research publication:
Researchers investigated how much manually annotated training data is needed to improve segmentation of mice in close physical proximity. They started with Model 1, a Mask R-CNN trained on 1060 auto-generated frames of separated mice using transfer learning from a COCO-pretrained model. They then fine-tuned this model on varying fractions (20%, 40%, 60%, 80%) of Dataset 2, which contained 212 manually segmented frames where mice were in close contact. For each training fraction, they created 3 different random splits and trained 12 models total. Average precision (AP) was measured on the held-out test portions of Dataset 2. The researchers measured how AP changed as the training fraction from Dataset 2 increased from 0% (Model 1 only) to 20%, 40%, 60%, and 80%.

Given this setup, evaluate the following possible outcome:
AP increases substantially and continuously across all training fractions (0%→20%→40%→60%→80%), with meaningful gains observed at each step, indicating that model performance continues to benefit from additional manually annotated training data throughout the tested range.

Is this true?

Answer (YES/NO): NO